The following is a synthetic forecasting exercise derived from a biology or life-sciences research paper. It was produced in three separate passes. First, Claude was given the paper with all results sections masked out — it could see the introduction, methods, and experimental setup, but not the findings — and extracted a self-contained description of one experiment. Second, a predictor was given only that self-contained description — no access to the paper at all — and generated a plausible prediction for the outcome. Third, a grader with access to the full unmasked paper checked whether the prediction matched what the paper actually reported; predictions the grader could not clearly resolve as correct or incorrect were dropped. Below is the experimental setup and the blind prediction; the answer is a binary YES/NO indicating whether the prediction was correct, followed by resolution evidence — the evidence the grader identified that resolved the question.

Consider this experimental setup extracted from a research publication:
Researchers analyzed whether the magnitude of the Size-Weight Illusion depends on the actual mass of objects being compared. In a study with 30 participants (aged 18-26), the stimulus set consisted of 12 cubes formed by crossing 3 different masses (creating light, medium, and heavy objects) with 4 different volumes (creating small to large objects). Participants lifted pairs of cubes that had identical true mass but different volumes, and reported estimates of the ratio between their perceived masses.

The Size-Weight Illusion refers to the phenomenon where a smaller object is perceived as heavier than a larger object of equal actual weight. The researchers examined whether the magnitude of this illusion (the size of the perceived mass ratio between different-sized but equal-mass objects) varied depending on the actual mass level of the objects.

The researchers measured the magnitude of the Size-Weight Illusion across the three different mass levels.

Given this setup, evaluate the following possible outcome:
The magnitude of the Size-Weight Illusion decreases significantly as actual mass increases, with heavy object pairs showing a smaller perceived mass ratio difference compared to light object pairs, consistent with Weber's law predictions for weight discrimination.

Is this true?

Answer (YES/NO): NO